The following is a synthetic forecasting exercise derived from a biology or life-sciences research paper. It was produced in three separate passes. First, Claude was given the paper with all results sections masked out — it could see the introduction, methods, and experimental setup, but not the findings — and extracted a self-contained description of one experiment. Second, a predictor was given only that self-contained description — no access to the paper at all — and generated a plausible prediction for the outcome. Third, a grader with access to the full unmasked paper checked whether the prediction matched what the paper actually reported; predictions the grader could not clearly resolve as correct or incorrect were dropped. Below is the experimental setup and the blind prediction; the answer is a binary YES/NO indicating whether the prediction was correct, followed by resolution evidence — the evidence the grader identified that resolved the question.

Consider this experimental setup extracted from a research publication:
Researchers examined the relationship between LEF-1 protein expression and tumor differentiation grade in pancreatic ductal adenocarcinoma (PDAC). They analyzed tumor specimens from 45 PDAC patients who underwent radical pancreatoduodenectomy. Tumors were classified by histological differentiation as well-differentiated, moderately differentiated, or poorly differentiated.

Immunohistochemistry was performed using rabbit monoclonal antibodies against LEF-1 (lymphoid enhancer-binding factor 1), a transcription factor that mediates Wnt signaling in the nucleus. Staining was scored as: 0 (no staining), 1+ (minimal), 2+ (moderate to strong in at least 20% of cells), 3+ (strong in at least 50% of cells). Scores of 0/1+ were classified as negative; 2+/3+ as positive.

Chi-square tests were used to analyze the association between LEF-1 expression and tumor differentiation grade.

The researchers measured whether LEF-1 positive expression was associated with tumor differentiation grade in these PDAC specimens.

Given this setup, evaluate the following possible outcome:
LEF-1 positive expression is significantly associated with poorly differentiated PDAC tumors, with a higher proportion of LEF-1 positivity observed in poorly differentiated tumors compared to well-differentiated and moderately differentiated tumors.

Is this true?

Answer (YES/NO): NO